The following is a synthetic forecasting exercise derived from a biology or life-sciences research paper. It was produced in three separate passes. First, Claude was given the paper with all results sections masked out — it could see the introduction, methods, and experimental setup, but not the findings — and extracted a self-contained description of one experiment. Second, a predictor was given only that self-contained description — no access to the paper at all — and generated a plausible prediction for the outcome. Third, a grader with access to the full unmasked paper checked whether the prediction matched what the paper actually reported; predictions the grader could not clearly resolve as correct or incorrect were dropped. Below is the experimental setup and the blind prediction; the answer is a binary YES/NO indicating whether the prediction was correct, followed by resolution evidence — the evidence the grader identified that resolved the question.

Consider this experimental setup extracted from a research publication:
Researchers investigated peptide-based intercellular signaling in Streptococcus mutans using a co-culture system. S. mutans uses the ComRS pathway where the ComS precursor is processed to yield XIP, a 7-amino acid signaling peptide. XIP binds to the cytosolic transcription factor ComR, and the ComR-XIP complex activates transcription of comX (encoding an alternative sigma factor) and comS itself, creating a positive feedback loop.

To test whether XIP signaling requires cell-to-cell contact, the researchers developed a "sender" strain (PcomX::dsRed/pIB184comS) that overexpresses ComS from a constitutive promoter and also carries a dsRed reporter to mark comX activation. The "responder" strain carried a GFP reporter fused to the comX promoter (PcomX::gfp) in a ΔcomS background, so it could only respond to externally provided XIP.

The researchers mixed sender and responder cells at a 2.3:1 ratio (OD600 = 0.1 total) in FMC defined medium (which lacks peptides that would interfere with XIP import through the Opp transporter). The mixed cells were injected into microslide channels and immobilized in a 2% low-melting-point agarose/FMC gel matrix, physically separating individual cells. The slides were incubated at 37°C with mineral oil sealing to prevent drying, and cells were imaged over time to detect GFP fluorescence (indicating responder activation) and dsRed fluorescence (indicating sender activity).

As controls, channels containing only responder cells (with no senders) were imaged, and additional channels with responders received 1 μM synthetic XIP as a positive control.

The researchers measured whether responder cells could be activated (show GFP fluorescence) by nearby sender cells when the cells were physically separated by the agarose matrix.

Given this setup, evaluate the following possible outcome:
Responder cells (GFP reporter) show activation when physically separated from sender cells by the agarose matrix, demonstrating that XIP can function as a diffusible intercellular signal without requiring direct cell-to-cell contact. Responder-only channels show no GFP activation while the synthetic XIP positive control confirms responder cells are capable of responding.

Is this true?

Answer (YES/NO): NO